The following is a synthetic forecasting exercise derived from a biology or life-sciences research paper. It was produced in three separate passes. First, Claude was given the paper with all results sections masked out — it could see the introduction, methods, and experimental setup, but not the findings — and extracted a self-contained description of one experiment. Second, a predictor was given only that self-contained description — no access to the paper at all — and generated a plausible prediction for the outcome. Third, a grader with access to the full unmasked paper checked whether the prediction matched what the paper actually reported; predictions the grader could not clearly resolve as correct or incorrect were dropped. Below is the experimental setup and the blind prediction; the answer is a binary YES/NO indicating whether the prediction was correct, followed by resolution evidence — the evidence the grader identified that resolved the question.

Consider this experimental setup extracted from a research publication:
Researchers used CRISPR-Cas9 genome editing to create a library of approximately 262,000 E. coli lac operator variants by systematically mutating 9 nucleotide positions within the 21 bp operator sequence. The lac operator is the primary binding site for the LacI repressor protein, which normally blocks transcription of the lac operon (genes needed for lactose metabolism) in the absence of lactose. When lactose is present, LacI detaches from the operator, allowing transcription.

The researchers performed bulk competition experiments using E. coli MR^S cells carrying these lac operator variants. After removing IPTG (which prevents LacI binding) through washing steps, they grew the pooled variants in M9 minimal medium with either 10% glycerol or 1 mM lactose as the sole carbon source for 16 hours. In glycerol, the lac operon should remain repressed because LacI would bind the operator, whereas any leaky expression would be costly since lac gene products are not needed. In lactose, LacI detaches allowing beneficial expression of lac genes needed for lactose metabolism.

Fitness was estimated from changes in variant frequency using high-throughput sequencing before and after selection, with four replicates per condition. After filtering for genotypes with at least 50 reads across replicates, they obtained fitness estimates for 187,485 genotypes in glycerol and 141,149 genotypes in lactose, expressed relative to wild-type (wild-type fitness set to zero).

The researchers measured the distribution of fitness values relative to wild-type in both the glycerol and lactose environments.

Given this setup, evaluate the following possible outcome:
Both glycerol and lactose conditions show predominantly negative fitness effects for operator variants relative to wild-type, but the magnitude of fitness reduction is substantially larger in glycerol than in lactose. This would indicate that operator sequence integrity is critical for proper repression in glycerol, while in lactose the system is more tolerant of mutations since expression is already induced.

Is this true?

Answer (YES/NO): NO